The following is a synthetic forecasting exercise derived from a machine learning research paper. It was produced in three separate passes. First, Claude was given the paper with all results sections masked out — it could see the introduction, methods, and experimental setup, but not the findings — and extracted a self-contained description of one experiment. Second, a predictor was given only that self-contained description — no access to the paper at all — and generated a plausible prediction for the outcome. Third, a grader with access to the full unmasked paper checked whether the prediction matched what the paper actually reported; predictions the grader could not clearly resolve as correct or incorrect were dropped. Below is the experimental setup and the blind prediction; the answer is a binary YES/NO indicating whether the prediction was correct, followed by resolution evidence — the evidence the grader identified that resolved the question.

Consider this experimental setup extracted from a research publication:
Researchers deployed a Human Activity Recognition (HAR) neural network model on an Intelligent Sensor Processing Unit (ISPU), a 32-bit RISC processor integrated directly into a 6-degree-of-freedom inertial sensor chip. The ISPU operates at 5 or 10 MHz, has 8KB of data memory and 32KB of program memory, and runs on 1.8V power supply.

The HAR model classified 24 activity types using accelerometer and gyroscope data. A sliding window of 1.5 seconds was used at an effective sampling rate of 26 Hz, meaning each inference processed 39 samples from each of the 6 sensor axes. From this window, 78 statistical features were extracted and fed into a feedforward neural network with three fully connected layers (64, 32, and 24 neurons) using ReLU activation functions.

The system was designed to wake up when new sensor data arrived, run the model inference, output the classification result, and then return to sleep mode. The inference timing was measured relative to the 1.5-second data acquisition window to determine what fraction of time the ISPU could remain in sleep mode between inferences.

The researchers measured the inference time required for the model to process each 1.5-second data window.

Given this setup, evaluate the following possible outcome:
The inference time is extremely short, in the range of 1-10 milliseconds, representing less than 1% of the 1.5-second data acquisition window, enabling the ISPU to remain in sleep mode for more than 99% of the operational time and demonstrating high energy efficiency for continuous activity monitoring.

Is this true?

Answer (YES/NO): NO